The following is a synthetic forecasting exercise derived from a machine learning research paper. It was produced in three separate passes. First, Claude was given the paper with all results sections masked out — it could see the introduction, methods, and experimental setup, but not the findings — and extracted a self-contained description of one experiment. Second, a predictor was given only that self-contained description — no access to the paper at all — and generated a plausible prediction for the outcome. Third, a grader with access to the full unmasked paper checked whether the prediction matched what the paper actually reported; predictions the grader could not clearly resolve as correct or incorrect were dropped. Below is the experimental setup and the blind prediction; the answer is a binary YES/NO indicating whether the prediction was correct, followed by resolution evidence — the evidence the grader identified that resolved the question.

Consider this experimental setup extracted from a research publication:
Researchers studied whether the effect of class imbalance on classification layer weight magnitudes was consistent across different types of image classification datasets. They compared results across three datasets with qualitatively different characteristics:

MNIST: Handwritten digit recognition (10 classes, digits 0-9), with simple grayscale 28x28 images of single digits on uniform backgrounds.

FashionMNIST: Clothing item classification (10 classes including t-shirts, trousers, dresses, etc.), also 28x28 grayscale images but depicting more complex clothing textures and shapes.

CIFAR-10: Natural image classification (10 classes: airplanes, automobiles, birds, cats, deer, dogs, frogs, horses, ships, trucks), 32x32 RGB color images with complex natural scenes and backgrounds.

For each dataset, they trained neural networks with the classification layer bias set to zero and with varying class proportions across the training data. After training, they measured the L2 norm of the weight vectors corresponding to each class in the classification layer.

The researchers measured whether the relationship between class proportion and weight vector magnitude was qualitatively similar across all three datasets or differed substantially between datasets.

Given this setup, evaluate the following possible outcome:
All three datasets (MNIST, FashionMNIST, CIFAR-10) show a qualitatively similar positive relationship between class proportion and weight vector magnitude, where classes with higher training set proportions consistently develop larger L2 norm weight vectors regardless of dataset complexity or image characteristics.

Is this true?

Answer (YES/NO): NO